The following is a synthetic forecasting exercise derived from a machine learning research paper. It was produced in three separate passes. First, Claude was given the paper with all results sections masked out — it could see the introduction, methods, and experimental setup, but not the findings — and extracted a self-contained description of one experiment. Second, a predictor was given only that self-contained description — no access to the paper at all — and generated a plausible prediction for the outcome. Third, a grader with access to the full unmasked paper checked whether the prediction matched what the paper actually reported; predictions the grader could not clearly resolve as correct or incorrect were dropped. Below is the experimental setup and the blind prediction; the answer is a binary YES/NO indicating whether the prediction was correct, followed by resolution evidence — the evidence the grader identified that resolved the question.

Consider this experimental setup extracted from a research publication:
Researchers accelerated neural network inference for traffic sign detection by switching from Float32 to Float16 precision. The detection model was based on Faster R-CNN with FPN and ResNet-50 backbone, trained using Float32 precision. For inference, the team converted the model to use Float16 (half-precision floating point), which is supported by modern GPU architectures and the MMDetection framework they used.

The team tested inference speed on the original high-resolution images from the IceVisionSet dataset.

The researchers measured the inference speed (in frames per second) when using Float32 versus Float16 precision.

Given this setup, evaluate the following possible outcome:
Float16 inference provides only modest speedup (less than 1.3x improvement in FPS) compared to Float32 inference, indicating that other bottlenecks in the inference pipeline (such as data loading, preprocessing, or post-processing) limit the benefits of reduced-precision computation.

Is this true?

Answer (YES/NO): NO